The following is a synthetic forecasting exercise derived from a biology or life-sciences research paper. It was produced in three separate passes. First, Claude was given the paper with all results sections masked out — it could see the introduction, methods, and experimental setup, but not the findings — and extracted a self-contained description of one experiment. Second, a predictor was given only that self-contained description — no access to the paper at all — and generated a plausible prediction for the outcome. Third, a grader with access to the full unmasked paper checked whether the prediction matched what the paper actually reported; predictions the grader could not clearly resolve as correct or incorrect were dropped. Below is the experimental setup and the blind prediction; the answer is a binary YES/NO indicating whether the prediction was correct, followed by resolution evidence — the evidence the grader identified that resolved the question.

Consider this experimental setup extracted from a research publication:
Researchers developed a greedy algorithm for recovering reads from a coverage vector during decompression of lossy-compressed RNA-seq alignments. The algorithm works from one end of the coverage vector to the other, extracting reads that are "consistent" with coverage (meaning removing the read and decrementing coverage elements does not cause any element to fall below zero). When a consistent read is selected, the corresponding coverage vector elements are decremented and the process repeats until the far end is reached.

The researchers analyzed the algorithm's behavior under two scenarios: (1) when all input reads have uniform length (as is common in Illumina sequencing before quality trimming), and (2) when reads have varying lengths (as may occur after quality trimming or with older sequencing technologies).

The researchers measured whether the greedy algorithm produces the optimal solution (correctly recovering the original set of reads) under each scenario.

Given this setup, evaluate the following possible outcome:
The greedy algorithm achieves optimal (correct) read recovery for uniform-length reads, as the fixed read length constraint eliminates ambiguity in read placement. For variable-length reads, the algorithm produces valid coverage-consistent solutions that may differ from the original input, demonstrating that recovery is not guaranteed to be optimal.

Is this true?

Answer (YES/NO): YES